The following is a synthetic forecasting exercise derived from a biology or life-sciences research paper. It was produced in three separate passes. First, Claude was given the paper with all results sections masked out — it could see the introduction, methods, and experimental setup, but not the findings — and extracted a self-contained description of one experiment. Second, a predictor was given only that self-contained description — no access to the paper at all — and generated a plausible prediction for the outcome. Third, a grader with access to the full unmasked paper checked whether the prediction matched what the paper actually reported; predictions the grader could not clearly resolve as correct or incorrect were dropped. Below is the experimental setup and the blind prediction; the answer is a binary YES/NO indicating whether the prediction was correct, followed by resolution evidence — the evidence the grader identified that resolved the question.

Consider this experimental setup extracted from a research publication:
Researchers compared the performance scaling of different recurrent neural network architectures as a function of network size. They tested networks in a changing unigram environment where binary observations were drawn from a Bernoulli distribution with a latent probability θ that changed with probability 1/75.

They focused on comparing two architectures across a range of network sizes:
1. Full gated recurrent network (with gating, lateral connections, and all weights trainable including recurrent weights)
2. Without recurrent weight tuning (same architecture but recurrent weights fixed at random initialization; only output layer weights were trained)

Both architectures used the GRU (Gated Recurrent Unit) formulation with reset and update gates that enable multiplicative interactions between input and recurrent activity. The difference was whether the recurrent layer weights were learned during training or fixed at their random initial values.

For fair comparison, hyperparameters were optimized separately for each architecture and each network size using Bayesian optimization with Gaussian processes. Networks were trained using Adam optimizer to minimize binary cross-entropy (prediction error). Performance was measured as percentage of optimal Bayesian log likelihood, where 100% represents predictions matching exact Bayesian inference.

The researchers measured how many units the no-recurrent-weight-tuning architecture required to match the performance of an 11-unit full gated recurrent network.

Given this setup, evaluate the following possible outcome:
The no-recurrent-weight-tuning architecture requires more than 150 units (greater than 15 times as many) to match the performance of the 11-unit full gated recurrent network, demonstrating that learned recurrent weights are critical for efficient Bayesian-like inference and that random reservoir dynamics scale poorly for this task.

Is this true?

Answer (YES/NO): NO